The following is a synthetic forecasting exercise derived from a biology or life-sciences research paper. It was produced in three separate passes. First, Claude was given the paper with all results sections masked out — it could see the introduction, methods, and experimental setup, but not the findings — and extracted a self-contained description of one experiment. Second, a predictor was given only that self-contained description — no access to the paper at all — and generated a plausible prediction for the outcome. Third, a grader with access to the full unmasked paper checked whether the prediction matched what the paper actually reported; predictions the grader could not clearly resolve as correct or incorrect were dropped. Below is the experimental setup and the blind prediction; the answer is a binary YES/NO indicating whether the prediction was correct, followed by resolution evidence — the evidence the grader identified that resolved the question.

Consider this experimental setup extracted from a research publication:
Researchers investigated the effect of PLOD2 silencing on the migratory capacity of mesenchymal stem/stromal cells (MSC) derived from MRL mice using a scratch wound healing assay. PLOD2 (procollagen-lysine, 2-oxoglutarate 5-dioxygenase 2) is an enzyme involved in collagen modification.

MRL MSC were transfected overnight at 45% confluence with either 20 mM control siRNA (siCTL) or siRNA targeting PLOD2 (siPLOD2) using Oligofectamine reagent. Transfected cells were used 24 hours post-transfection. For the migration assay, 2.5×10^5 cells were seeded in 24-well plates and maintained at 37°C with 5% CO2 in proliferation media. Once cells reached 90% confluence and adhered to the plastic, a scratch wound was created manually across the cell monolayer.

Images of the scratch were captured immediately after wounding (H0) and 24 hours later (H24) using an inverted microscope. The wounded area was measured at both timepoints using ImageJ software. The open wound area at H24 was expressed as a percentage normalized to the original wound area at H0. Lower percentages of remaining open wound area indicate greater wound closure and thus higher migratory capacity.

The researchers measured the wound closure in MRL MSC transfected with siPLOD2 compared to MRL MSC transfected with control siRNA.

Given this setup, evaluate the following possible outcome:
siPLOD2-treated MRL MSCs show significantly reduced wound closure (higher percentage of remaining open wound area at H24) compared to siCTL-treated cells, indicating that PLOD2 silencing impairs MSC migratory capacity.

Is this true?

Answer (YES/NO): YES